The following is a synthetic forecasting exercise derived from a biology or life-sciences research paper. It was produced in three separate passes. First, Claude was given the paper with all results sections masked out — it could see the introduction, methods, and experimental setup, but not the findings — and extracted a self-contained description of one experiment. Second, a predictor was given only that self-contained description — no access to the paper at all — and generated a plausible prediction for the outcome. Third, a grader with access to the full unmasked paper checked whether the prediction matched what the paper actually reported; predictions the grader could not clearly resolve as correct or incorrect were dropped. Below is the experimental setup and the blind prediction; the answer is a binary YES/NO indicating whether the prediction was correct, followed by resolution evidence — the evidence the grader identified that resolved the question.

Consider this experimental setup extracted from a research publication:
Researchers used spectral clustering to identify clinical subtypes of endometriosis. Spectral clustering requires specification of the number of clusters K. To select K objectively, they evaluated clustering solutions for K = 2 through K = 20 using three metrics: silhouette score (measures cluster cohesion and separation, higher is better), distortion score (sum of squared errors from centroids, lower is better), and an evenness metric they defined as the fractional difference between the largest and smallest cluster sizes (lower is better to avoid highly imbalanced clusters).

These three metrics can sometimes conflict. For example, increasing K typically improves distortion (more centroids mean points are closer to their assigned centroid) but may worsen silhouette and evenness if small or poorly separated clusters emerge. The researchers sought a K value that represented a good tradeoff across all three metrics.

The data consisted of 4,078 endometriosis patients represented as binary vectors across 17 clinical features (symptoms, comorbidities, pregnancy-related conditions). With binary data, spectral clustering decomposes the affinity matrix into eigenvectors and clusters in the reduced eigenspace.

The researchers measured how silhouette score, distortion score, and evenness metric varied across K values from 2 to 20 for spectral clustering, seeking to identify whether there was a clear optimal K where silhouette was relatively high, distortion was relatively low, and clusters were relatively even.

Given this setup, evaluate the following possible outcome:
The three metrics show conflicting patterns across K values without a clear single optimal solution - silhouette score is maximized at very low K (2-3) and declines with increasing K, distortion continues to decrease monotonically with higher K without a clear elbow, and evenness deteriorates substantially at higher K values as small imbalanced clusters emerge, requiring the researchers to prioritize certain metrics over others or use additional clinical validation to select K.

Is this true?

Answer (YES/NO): NO